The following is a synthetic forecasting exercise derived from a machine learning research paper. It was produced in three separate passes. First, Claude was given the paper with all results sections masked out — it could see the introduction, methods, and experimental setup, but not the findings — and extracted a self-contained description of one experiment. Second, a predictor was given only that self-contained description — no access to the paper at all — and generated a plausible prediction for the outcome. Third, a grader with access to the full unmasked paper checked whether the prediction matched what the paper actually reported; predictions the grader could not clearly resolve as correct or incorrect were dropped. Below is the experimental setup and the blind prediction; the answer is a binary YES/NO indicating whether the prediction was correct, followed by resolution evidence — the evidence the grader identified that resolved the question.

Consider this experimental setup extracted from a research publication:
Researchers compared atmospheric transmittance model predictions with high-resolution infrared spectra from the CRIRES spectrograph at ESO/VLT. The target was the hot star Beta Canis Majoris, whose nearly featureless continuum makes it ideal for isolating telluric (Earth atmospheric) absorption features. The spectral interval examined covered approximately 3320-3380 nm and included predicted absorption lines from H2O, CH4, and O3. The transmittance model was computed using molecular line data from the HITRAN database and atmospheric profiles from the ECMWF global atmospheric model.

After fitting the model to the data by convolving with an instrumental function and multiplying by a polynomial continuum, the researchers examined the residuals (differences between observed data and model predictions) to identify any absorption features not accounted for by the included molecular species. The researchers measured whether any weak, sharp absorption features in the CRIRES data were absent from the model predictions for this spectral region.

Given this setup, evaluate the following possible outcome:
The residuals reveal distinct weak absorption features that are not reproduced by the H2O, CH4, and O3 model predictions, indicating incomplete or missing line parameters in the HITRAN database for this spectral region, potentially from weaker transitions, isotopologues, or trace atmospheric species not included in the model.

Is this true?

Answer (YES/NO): YES